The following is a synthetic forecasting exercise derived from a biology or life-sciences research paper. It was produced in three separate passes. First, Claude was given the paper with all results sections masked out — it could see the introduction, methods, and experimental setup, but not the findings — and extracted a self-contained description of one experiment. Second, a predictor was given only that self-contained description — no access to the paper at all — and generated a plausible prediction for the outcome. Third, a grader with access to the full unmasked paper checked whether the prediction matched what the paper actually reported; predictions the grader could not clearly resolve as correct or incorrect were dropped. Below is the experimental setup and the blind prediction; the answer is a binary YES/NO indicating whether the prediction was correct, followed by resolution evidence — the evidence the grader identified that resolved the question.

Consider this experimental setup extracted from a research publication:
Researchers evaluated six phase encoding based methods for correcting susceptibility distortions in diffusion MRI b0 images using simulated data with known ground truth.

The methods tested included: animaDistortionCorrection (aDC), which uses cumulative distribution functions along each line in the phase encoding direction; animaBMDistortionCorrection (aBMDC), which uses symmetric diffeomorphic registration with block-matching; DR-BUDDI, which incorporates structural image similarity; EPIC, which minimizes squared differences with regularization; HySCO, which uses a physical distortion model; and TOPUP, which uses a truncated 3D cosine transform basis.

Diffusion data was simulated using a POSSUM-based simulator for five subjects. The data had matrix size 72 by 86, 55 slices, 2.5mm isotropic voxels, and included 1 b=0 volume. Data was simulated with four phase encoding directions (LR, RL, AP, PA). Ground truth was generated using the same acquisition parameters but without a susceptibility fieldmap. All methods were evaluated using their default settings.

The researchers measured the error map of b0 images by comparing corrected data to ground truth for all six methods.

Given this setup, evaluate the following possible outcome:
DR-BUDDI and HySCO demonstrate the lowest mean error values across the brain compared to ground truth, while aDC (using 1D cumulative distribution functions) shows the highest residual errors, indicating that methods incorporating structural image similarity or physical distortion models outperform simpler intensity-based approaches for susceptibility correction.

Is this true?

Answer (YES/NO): NO